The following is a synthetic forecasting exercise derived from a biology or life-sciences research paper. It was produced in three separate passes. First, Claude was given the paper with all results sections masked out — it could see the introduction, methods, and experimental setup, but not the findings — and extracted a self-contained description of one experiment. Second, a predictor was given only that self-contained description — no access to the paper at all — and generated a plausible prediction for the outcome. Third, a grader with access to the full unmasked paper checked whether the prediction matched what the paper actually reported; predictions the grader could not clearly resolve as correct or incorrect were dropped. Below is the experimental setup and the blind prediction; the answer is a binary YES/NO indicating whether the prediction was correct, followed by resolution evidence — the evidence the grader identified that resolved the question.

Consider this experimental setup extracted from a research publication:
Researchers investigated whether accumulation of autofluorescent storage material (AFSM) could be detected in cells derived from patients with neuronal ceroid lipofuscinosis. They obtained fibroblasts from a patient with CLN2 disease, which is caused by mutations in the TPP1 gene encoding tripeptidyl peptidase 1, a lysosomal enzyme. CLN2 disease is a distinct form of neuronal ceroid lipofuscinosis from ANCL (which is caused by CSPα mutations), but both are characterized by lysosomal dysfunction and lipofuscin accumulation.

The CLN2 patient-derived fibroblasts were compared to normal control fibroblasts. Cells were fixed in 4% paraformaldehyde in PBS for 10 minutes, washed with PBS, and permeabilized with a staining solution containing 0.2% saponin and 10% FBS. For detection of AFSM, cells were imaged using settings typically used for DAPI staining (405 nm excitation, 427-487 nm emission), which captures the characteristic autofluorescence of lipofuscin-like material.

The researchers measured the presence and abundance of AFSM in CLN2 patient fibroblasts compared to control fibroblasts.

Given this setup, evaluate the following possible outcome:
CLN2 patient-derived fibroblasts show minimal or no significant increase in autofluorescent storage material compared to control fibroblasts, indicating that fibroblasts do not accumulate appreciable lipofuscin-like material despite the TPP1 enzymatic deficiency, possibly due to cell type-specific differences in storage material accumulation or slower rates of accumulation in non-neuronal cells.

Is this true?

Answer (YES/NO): NO